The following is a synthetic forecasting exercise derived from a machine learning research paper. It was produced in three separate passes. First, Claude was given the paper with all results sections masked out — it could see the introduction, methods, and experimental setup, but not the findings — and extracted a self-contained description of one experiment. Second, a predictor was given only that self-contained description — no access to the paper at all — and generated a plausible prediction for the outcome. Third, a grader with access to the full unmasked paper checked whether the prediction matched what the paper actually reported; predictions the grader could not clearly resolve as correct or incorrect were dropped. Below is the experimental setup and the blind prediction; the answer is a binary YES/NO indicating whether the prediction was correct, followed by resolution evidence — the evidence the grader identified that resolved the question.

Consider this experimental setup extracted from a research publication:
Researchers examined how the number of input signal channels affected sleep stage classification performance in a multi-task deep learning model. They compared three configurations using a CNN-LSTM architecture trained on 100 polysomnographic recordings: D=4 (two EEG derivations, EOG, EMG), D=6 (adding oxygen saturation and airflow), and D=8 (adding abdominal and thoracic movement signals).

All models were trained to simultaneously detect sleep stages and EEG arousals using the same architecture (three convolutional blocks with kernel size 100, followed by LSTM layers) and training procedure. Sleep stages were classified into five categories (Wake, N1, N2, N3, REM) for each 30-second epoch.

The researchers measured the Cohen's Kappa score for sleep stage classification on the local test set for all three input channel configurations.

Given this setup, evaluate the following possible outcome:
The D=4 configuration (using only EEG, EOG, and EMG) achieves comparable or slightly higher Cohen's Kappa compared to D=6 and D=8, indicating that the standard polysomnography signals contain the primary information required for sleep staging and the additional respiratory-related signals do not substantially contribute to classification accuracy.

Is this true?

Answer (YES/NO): YES